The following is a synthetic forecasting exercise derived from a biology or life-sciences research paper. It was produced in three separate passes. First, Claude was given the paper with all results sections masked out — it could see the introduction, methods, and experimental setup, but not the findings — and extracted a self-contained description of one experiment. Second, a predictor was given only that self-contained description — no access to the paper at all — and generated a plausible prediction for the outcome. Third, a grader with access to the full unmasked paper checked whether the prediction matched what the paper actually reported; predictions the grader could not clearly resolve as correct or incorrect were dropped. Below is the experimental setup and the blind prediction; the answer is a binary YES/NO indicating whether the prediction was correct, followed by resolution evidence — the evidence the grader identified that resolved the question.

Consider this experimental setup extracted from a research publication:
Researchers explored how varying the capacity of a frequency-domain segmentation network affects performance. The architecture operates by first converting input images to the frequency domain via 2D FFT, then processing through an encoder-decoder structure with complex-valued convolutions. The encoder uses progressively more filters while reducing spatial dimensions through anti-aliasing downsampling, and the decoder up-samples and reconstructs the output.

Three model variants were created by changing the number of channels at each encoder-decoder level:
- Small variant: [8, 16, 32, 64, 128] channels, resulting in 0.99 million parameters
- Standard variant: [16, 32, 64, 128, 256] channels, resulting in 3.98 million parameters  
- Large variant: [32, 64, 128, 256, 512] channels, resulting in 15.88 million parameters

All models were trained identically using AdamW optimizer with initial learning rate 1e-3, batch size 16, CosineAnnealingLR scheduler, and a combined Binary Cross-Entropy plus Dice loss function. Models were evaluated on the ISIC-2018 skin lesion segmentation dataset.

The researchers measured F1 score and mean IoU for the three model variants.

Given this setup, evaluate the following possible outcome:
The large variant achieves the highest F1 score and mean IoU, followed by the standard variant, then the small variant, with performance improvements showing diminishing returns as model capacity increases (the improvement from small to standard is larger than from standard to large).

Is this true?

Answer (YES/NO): NO